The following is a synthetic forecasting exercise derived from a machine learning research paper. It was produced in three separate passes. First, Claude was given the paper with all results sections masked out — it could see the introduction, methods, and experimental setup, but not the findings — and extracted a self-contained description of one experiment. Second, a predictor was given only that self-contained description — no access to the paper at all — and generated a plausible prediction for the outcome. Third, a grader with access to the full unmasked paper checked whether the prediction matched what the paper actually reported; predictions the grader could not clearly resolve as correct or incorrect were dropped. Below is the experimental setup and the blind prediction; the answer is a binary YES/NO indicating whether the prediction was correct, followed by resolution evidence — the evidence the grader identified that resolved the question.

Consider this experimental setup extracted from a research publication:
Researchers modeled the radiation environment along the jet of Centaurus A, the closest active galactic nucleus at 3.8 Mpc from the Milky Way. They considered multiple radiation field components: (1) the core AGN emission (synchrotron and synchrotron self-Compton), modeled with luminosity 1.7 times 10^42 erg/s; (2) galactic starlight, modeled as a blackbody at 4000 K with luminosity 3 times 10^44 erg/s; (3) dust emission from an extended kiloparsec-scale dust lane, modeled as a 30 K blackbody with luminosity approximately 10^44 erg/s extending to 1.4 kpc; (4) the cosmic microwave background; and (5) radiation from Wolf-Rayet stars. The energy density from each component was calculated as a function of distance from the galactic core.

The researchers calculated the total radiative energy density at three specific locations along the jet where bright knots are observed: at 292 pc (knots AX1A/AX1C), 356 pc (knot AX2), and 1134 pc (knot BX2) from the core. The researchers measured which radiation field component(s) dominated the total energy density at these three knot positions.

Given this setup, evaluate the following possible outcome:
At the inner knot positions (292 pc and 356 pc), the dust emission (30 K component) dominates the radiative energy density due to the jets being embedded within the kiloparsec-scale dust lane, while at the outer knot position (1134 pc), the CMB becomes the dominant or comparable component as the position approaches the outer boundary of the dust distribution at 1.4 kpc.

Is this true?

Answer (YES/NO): NO